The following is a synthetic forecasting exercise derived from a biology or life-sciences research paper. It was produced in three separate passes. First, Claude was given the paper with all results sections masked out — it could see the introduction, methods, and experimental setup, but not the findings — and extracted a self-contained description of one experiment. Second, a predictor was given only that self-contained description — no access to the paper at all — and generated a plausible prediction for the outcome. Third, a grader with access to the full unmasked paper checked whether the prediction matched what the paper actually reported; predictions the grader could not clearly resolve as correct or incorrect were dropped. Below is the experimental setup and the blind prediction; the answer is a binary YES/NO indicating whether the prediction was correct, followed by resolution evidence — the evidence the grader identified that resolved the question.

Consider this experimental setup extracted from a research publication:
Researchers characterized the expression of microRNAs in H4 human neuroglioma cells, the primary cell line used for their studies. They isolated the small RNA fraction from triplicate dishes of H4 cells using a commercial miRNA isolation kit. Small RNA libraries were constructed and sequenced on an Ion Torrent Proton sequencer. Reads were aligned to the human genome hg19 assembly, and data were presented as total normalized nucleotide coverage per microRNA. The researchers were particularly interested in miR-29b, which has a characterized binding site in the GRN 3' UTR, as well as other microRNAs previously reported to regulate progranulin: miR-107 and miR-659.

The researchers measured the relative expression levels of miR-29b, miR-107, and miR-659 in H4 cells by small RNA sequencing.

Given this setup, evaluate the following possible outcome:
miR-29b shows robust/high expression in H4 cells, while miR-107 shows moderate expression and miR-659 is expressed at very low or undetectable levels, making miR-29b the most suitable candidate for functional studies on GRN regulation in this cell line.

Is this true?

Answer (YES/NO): NO